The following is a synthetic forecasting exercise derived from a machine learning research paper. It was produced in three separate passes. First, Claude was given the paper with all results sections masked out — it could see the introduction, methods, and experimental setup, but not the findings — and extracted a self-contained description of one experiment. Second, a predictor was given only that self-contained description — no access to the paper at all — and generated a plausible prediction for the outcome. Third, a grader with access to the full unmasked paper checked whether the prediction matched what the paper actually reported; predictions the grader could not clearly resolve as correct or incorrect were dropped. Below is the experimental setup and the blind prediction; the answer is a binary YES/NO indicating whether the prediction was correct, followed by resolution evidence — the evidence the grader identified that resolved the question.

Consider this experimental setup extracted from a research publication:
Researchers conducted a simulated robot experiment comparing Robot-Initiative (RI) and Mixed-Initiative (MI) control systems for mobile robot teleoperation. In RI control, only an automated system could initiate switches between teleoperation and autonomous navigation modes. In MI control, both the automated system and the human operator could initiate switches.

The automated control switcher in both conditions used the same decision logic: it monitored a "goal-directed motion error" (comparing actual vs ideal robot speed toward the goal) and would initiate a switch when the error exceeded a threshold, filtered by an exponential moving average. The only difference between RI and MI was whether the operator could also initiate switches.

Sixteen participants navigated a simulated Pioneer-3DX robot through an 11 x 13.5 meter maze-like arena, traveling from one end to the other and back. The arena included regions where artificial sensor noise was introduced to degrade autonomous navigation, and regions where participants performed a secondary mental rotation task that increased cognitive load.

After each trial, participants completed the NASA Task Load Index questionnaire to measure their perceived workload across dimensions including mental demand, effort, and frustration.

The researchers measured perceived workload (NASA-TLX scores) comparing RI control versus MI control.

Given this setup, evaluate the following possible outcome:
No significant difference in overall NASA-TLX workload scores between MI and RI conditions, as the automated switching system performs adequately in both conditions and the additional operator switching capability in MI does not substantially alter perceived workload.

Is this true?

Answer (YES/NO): NO